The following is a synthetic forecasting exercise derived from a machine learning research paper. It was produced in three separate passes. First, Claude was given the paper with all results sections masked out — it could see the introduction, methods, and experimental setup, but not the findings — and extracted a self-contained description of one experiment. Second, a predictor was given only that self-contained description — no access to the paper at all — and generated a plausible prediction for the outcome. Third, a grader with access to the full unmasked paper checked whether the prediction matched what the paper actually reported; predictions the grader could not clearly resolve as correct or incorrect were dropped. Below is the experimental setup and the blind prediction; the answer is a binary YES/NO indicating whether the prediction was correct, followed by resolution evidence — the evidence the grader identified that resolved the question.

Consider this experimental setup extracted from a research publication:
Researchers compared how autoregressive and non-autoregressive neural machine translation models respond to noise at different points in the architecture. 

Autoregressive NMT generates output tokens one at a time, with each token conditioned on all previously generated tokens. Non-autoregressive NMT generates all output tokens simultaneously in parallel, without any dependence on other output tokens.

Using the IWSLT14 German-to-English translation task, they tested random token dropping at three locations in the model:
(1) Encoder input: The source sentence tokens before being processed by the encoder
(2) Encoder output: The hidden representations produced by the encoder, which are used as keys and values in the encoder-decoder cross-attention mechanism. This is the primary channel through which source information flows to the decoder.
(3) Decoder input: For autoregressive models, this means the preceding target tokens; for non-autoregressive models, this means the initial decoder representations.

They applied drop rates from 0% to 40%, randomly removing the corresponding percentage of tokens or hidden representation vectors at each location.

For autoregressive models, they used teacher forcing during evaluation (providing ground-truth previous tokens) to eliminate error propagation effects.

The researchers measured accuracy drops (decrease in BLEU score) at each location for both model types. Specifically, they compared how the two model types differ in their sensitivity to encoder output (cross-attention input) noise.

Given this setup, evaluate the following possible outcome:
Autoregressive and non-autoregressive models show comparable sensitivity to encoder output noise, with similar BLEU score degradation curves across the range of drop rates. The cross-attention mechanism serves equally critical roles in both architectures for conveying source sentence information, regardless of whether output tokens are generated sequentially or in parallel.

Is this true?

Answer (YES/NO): NO